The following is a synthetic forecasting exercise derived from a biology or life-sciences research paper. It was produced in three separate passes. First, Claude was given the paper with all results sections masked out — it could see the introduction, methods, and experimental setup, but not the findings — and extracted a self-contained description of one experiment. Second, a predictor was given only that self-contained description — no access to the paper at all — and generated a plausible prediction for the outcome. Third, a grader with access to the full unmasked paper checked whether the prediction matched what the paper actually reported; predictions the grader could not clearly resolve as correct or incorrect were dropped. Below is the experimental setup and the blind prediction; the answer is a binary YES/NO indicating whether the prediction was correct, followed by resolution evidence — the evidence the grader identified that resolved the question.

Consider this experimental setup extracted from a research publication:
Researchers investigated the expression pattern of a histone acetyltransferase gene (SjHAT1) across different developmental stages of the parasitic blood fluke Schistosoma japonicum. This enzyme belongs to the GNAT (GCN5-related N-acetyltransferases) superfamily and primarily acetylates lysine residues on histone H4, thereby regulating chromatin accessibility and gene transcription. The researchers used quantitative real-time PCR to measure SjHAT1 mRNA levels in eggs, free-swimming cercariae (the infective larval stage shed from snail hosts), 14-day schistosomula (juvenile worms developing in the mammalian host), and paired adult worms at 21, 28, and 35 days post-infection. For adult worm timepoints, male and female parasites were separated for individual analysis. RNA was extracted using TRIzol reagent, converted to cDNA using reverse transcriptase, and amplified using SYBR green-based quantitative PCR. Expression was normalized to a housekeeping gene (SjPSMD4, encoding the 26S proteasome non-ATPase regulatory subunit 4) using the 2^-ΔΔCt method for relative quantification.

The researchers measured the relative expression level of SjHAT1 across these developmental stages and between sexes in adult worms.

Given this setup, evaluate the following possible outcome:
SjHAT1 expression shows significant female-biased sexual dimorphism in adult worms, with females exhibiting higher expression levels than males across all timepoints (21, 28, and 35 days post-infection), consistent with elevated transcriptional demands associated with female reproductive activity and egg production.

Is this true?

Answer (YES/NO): NO